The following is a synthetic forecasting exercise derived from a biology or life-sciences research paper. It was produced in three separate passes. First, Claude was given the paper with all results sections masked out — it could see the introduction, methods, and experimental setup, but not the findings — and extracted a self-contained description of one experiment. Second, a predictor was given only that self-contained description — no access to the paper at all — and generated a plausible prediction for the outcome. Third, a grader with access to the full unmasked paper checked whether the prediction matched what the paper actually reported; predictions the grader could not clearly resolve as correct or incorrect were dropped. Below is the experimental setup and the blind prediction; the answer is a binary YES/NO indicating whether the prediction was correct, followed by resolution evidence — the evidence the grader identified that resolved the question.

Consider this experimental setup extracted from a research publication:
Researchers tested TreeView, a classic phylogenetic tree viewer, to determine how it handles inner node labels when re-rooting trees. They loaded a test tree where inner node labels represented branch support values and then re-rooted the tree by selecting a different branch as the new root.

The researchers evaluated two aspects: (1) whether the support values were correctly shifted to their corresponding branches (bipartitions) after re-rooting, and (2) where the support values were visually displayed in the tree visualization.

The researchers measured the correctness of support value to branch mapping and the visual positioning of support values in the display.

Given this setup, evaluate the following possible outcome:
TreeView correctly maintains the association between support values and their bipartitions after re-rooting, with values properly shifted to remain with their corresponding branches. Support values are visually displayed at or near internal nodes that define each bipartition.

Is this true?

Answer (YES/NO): YES